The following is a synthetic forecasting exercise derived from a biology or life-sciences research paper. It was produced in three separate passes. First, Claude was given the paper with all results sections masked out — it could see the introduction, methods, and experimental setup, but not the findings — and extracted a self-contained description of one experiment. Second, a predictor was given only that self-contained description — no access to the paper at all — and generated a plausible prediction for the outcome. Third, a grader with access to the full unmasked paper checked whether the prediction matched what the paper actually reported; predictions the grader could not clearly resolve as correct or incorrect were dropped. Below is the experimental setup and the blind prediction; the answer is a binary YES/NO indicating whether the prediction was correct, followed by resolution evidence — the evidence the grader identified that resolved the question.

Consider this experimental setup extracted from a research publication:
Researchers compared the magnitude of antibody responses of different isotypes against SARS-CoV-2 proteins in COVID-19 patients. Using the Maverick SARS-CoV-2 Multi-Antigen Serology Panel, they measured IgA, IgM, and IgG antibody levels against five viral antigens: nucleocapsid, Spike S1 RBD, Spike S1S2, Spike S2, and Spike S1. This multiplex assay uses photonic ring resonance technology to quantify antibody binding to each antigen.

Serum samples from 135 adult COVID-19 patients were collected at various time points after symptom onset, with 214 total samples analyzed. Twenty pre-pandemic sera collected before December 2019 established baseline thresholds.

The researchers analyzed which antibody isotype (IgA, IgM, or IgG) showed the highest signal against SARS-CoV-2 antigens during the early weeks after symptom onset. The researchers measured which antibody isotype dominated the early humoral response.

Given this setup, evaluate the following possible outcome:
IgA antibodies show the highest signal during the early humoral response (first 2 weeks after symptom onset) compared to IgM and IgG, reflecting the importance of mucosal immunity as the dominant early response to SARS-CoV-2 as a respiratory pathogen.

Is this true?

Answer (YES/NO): YES